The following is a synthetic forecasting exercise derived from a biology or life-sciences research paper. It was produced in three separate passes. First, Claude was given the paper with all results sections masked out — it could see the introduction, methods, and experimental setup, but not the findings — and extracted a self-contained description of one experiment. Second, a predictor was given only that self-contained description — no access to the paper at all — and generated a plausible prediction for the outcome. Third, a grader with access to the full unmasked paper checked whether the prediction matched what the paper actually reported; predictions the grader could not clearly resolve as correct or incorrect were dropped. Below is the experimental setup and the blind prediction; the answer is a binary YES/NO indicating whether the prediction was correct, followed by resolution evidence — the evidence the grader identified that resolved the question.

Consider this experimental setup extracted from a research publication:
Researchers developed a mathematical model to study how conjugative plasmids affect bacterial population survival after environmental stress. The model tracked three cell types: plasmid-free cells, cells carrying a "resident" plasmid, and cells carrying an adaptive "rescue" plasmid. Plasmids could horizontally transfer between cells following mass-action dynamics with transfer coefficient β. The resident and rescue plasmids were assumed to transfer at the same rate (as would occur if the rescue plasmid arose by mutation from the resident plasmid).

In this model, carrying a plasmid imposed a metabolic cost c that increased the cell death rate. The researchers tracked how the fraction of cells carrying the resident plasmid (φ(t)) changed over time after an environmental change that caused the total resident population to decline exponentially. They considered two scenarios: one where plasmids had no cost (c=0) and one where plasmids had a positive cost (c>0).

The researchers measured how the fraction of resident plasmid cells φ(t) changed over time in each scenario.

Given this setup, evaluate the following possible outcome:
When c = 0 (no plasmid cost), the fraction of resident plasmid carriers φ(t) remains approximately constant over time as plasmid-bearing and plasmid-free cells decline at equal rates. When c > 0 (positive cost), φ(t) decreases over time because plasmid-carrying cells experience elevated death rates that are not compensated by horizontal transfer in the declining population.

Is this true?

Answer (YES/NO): NO